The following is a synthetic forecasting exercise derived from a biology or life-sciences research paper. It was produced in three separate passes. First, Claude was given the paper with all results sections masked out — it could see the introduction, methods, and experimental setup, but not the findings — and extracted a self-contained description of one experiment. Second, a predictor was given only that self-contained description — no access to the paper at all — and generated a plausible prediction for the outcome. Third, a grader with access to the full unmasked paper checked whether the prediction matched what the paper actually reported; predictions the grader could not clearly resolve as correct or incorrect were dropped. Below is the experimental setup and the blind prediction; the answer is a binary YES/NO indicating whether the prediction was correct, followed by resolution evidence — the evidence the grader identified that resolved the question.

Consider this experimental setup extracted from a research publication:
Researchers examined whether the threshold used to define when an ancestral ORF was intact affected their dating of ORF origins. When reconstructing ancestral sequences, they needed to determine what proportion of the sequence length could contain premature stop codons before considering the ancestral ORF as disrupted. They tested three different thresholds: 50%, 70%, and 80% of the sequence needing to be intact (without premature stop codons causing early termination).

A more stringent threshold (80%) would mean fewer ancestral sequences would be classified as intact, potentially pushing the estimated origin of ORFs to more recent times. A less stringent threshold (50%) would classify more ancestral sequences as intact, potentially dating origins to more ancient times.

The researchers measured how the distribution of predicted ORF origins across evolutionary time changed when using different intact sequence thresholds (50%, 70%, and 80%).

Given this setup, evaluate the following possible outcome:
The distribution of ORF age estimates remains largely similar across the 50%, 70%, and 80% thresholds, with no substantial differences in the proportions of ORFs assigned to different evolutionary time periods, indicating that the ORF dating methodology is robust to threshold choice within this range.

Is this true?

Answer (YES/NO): YES